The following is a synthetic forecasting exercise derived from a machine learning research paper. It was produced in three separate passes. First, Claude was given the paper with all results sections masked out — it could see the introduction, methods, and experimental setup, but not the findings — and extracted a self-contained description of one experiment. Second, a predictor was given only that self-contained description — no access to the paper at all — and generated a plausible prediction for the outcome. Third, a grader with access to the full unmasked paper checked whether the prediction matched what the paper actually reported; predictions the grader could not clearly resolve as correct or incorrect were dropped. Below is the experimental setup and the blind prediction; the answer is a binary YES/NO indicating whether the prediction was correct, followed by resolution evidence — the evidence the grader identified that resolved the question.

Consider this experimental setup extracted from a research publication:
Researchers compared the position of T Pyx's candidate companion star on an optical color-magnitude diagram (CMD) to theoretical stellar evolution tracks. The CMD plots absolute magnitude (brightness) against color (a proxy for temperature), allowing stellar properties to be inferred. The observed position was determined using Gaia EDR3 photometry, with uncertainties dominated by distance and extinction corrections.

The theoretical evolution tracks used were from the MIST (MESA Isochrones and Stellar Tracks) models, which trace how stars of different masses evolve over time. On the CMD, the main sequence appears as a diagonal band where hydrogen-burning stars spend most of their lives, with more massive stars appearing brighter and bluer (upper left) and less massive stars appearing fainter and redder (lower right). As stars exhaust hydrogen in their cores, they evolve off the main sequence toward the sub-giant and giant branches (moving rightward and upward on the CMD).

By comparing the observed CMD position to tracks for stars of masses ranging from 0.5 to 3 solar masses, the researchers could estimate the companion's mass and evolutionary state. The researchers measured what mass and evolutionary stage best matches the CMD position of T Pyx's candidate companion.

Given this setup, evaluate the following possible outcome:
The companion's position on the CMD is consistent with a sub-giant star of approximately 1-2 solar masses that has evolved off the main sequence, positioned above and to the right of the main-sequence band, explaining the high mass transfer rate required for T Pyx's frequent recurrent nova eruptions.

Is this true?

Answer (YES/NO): NO